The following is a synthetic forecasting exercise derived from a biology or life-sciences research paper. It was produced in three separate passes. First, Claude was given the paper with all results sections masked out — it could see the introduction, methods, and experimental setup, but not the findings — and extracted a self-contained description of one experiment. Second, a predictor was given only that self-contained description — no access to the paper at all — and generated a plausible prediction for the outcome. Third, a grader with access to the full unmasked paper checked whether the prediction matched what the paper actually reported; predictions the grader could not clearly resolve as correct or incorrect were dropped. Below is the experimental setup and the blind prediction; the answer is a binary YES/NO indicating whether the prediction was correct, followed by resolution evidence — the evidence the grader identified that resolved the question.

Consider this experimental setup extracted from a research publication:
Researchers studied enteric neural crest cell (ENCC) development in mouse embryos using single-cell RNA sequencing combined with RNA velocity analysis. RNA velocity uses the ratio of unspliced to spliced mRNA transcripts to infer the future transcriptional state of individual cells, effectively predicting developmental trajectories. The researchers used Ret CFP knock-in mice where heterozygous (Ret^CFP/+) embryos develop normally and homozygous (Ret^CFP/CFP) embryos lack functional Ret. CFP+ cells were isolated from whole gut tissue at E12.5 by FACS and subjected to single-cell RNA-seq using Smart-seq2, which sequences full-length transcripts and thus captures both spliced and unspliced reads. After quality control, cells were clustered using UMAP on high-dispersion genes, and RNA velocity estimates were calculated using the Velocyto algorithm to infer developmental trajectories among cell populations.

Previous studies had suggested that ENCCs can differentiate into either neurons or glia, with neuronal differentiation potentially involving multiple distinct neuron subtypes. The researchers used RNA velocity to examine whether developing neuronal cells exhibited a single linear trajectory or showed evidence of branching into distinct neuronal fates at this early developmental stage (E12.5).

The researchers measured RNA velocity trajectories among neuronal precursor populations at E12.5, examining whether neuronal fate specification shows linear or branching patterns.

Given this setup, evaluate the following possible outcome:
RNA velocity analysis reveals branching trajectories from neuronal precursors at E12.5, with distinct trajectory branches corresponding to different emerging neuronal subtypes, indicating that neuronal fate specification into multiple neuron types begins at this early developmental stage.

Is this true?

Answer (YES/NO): YES